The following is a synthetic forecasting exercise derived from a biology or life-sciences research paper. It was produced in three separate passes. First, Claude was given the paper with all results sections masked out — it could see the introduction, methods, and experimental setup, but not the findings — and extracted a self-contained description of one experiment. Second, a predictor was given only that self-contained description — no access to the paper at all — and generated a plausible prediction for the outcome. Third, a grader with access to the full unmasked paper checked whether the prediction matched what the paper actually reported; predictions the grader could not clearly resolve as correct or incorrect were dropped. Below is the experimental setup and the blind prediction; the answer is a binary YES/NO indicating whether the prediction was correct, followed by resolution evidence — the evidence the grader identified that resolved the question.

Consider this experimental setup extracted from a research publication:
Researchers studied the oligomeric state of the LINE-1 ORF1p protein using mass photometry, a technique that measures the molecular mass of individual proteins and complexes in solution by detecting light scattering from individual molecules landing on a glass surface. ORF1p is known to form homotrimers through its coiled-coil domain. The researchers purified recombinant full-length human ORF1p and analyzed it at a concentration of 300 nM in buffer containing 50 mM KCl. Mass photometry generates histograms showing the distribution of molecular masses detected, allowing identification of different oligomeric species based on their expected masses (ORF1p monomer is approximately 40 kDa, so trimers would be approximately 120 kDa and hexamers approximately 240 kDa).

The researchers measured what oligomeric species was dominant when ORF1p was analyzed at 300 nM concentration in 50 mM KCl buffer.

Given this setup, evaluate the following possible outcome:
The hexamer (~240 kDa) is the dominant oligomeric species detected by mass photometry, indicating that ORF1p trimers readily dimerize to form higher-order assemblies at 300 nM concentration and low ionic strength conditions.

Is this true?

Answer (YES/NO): YES